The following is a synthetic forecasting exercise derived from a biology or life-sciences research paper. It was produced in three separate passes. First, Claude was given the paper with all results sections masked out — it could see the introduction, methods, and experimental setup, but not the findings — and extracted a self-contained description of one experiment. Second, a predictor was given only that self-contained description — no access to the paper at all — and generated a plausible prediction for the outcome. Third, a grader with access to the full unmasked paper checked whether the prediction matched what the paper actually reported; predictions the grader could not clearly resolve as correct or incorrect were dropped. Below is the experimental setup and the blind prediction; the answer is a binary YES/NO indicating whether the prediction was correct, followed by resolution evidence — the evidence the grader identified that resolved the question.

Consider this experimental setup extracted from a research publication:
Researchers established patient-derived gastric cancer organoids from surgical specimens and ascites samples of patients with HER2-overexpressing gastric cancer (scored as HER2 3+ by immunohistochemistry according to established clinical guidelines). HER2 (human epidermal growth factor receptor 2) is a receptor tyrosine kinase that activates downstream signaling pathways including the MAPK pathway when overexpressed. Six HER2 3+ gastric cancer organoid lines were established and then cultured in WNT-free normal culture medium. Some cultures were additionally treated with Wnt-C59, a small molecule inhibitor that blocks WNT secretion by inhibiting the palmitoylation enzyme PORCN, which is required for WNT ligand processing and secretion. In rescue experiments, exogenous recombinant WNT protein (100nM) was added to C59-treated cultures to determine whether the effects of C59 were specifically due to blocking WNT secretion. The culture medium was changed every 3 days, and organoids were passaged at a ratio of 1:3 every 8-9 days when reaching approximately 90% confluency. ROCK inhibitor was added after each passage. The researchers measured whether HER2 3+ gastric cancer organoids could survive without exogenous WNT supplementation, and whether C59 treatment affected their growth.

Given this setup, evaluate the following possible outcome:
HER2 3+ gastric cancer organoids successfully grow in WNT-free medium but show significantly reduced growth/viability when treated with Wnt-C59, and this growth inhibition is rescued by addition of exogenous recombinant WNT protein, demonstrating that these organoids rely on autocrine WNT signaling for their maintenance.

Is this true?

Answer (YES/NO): YES